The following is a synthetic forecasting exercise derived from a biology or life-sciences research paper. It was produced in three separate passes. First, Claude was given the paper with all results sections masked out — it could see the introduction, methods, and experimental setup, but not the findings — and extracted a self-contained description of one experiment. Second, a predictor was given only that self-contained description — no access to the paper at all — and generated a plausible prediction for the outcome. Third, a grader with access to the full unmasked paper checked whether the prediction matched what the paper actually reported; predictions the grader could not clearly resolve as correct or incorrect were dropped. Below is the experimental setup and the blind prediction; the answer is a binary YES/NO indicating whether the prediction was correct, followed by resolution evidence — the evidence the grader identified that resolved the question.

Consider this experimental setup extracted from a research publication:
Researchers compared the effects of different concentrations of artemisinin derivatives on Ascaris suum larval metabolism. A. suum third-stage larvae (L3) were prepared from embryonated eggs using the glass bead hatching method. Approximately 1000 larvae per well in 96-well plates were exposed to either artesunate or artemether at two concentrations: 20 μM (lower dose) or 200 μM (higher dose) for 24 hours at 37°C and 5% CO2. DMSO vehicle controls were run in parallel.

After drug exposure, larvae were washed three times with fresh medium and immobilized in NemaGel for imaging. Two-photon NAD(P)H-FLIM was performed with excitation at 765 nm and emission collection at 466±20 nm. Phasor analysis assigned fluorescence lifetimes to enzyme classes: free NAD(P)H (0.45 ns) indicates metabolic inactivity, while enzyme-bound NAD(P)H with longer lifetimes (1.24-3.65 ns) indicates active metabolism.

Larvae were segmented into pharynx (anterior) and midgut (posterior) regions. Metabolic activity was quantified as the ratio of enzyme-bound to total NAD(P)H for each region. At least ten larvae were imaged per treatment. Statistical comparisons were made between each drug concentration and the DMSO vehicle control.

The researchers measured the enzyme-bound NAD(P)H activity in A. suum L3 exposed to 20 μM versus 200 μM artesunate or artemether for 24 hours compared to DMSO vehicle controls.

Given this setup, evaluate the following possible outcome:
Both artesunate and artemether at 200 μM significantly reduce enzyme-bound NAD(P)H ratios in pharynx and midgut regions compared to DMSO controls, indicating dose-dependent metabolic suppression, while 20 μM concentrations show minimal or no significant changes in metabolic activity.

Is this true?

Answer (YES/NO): NO